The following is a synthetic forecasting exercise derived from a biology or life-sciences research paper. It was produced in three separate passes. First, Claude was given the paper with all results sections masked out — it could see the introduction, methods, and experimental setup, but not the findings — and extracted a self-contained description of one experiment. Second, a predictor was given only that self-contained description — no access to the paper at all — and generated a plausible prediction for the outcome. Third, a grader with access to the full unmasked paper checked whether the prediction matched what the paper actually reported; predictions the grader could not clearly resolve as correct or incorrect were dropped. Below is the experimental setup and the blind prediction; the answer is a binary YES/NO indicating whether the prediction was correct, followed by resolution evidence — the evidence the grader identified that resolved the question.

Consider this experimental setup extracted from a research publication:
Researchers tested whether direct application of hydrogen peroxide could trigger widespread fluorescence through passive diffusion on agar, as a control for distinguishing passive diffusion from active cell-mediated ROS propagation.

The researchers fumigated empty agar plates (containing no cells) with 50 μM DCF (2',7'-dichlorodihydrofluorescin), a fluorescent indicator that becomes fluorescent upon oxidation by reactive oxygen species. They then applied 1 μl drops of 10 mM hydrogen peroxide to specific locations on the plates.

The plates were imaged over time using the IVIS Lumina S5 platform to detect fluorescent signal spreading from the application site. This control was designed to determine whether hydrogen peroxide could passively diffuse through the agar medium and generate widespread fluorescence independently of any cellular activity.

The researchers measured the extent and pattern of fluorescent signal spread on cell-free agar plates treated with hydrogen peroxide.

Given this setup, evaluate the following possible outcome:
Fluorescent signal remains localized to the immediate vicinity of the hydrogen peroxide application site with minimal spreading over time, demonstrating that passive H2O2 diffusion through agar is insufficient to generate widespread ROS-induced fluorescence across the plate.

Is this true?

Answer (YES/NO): YES